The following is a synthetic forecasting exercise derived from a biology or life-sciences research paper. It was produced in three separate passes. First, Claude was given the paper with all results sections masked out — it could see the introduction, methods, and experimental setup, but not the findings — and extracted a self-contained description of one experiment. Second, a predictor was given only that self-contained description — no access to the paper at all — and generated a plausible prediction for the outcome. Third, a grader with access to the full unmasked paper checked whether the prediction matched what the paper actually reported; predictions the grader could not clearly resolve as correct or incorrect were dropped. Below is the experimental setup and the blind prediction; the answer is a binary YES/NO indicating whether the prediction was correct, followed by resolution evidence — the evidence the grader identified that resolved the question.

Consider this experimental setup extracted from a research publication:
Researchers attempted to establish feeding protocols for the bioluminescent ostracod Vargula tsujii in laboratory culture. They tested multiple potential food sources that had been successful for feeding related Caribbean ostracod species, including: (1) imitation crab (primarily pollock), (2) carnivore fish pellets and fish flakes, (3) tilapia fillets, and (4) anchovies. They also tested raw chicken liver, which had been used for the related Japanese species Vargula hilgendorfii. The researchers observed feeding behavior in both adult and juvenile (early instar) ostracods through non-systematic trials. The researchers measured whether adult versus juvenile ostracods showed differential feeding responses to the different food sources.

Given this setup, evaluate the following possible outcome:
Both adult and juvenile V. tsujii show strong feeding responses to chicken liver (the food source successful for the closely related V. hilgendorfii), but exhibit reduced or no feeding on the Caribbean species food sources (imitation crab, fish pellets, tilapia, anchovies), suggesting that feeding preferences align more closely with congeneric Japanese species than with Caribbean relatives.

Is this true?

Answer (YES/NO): NO